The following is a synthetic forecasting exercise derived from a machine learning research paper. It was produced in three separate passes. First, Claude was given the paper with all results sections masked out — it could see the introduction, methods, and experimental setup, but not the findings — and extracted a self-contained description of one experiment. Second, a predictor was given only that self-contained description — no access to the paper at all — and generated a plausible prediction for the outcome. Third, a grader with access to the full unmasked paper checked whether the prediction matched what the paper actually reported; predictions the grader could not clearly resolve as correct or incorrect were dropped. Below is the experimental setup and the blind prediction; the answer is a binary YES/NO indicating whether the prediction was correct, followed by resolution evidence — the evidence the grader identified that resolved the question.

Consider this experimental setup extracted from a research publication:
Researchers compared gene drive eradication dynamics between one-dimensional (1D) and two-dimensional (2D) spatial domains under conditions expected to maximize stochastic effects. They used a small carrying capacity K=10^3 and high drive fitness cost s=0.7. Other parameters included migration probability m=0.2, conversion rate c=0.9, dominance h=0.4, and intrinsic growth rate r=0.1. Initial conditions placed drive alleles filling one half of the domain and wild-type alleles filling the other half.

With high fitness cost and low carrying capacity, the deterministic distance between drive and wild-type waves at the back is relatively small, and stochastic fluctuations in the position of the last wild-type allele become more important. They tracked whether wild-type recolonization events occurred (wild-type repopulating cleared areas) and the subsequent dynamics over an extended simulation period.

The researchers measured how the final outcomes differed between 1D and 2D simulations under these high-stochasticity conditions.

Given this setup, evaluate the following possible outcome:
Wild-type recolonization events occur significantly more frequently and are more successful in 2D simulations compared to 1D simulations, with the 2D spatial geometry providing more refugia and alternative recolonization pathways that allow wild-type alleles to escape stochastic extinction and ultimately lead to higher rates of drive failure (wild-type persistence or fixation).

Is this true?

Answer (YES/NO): NO